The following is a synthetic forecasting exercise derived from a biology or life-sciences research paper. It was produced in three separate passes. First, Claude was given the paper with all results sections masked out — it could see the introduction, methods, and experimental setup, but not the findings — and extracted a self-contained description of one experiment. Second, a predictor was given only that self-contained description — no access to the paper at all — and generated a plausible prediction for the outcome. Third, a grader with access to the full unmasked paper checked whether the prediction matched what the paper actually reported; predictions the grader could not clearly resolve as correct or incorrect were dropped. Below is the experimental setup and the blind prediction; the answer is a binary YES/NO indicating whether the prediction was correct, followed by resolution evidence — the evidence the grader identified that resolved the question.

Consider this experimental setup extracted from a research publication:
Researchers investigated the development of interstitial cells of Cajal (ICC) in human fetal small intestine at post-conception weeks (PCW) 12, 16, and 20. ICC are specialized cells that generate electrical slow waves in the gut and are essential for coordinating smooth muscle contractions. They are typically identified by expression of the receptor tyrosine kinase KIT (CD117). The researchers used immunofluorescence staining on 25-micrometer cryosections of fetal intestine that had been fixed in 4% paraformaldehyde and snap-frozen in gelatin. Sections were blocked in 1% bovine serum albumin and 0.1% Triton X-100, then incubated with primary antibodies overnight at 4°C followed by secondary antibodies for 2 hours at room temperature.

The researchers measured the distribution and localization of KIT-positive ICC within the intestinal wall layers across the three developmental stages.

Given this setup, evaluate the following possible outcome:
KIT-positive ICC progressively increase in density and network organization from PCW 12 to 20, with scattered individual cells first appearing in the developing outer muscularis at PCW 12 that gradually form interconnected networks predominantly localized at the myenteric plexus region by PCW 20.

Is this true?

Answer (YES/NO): NO